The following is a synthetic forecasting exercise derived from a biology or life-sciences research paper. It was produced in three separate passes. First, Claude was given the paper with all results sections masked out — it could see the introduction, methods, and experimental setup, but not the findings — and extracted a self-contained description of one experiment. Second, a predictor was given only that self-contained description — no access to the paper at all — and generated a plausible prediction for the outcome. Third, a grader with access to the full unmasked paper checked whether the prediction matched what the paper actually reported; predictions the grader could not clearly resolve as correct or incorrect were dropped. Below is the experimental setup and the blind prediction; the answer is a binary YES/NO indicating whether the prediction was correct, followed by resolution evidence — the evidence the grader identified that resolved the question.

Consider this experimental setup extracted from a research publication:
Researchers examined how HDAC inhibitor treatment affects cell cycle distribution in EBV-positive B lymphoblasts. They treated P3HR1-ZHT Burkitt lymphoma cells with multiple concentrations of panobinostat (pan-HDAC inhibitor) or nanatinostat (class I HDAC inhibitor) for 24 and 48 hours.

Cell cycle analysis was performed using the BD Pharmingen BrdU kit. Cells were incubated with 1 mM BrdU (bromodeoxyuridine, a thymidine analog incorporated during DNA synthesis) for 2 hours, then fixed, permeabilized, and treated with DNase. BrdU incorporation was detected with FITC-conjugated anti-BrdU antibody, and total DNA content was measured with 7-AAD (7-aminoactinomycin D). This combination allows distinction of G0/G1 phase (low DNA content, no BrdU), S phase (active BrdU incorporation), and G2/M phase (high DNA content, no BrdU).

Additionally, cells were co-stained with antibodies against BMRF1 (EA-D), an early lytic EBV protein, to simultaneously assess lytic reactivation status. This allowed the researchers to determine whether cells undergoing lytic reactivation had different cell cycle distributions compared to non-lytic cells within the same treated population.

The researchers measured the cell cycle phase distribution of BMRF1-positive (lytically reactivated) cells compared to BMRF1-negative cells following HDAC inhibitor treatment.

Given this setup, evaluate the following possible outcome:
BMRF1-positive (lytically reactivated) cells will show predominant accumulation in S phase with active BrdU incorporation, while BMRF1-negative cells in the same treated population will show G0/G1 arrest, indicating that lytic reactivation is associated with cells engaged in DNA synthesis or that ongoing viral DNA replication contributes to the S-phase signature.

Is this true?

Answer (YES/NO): YES